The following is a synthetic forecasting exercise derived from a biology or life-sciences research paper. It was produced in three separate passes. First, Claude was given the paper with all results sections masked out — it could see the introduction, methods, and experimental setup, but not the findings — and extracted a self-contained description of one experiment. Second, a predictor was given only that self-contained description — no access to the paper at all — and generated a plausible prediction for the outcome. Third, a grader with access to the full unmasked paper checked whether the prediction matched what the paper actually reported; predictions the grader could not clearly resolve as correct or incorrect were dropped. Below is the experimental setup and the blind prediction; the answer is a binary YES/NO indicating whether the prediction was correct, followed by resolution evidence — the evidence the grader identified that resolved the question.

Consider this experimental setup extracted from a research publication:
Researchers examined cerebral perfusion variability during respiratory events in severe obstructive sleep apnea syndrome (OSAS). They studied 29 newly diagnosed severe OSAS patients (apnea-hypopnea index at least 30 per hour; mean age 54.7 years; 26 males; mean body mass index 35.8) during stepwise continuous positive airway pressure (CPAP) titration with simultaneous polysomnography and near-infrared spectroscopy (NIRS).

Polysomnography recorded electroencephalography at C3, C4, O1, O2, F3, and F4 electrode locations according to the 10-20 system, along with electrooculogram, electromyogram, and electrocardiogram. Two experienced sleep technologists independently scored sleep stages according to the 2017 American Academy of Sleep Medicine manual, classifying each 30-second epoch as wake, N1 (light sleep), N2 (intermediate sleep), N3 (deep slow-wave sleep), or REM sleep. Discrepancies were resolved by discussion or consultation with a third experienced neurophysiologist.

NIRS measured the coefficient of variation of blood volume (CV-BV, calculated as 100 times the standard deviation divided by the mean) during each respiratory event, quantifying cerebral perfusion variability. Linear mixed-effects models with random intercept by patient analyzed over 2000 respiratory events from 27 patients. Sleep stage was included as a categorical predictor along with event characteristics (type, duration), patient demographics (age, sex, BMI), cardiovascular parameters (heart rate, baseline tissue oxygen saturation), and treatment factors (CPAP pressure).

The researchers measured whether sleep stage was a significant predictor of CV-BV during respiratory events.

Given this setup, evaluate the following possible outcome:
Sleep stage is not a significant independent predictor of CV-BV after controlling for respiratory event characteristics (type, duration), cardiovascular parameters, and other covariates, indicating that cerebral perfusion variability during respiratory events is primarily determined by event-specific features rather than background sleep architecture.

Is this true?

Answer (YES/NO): NO